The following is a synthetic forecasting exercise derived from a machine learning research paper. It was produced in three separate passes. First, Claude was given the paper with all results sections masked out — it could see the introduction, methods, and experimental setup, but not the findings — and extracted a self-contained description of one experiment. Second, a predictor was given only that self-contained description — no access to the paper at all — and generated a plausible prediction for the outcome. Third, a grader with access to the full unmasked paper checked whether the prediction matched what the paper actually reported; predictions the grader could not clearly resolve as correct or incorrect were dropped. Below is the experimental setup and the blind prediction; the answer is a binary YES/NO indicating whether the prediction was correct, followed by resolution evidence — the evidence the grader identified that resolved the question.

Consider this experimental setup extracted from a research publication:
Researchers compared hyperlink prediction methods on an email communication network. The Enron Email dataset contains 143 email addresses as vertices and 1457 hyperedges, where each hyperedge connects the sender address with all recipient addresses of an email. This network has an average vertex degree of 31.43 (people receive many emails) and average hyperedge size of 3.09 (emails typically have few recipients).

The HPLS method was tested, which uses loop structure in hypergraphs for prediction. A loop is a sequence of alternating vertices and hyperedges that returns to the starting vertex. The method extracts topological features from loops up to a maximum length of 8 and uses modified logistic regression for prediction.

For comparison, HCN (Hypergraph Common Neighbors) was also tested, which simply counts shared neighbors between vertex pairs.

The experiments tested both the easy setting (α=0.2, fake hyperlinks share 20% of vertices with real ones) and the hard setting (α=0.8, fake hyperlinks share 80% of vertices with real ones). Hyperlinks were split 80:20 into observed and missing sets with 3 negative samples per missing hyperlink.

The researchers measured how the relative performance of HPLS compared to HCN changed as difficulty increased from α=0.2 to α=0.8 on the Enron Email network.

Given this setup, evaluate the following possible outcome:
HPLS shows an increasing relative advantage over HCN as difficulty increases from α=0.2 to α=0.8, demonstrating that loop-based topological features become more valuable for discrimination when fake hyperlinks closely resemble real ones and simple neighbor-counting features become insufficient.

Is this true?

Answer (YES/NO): NO